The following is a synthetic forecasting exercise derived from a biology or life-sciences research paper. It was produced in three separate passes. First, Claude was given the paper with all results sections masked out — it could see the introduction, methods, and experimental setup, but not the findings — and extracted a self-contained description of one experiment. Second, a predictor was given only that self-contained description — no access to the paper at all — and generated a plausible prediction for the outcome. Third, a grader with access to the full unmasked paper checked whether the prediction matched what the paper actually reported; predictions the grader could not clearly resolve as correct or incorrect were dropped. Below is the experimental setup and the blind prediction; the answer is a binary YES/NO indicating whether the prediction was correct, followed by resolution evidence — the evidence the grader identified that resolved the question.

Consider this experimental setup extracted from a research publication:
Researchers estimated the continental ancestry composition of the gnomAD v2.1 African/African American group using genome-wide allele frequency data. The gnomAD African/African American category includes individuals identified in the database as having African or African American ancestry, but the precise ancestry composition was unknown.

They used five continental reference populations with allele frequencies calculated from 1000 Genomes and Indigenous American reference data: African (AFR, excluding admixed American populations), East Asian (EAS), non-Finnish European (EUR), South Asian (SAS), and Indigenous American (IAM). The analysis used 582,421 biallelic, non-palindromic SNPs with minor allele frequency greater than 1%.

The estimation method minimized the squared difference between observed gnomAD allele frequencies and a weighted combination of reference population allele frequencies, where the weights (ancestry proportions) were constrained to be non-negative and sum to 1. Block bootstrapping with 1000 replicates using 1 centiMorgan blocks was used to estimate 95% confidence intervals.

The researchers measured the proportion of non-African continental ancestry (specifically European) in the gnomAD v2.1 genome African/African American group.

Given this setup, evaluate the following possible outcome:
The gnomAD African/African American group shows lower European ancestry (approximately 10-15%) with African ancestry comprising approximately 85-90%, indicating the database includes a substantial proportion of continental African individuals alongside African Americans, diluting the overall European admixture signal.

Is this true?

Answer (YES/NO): NO